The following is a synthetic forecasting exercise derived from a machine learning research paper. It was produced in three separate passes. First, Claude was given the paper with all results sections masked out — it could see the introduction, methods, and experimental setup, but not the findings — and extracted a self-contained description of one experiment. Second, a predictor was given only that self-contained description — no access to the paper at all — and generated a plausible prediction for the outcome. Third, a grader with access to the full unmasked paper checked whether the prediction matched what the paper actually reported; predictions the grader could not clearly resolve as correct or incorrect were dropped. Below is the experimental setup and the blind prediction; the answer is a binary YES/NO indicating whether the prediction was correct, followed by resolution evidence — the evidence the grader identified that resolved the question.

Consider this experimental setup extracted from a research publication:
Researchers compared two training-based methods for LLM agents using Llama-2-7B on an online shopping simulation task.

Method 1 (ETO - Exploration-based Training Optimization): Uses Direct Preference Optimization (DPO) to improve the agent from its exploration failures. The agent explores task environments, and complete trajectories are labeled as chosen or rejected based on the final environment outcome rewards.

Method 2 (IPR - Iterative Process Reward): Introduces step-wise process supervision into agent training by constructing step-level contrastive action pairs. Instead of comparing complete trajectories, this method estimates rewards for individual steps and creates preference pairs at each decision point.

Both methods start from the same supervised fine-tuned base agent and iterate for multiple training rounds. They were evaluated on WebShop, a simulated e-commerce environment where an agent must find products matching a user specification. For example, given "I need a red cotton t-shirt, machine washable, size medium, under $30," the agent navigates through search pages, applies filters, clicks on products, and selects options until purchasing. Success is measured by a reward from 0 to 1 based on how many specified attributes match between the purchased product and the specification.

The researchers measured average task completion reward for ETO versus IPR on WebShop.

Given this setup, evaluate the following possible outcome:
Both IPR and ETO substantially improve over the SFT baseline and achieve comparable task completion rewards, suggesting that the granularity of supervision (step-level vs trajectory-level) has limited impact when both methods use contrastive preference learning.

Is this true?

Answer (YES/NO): NO